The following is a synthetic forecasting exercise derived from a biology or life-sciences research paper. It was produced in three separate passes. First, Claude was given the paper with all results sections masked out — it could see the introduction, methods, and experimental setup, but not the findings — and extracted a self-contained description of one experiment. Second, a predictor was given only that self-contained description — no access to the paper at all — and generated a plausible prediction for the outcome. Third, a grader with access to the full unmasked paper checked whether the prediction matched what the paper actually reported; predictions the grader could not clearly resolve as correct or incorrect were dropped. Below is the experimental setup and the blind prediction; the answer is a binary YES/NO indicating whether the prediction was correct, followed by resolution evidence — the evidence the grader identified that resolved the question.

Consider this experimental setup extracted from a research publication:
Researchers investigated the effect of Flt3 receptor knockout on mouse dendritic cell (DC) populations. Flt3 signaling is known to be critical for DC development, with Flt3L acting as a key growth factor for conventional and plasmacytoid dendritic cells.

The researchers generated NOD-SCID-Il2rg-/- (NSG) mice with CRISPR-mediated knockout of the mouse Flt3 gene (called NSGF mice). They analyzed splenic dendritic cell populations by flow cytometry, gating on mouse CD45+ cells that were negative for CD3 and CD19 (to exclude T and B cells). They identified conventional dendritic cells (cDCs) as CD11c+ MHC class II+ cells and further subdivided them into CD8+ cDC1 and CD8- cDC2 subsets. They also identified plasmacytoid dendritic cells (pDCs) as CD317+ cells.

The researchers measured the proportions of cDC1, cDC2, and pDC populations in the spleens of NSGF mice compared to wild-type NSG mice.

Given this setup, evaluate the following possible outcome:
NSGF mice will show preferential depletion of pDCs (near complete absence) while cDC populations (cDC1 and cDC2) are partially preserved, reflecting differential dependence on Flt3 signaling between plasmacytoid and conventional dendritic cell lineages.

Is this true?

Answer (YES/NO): NO